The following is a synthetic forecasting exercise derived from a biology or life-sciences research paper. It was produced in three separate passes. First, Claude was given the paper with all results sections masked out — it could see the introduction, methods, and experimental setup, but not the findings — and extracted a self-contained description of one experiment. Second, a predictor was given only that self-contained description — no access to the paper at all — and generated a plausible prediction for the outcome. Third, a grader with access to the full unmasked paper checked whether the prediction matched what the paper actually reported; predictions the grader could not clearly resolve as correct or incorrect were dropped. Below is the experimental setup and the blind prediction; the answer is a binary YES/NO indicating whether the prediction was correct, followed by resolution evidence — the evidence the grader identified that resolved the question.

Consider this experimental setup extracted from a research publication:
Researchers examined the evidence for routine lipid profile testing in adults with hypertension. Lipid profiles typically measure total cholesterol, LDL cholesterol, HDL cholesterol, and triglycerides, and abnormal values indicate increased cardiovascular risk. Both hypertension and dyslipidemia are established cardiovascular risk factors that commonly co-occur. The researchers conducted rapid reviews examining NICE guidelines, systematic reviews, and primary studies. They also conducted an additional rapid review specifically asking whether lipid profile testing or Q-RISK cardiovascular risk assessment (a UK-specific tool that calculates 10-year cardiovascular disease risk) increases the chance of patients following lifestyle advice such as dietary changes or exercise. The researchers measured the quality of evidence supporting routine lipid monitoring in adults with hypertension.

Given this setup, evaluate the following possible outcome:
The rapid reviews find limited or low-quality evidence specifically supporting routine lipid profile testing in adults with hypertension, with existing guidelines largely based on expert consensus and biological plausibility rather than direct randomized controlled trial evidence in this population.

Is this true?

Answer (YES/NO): YES